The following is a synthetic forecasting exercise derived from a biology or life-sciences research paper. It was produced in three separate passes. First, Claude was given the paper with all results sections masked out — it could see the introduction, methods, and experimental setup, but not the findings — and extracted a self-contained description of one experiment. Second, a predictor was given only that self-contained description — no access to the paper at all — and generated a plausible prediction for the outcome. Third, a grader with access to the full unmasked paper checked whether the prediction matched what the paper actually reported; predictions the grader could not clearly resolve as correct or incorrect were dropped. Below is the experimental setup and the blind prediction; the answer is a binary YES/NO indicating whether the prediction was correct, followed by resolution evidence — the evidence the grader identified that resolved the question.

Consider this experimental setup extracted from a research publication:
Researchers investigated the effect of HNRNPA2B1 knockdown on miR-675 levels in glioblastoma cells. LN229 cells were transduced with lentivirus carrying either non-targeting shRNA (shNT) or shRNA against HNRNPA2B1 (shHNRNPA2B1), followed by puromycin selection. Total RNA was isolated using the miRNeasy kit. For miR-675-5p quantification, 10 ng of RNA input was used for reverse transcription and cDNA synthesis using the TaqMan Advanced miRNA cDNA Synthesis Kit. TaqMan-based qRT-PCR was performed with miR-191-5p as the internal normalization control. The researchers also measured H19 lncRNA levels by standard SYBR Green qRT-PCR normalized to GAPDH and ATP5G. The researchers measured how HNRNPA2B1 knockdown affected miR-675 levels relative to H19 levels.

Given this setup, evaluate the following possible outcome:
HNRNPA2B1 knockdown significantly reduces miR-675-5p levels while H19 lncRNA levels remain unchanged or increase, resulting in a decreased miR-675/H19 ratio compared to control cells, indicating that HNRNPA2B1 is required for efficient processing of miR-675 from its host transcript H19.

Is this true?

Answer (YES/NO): NO